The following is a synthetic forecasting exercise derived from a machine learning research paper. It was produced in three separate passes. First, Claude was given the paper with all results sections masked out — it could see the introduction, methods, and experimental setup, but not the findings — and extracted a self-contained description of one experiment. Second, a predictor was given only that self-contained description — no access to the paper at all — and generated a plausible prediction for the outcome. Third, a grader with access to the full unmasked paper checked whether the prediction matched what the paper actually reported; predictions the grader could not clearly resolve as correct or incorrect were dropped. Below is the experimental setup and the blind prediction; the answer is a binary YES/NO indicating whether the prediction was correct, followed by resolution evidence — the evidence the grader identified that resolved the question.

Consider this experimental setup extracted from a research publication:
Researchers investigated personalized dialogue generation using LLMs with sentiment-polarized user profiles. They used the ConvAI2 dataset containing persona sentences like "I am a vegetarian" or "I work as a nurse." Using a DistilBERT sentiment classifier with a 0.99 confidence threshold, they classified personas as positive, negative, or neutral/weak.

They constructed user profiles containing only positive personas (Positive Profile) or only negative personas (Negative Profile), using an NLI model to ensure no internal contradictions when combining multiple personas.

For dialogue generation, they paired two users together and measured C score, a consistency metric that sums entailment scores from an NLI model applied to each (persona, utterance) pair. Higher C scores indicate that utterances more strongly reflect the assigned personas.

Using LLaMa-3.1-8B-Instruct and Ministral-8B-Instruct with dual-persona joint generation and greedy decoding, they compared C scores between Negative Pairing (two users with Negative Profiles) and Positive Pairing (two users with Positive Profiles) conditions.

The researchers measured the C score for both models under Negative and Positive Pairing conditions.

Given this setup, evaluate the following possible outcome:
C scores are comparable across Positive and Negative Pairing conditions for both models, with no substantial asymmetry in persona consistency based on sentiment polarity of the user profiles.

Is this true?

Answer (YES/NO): NO